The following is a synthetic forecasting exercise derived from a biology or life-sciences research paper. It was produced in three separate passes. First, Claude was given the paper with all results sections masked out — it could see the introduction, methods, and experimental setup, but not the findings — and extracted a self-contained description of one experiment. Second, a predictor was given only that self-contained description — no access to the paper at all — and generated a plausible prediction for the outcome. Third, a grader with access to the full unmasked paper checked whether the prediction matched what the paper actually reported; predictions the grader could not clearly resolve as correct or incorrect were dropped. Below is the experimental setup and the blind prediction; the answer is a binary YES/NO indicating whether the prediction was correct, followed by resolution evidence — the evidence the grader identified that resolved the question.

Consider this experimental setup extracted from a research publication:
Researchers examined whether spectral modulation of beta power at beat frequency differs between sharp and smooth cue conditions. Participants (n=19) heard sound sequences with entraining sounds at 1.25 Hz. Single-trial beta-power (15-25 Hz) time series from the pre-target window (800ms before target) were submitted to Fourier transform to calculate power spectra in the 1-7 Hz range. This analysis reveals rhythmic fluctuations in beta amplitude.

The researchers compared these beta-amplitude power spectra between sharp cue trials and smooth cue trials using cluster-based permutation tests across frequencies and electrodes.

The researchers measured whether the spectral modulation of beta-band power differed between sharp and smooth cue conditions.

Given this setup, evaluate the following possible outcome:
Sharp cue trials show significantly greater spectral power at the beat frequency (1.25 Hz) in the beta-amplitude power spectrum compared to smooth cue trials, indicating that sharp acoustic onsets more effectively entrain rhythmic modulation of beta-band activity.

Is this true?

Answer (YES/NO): YES